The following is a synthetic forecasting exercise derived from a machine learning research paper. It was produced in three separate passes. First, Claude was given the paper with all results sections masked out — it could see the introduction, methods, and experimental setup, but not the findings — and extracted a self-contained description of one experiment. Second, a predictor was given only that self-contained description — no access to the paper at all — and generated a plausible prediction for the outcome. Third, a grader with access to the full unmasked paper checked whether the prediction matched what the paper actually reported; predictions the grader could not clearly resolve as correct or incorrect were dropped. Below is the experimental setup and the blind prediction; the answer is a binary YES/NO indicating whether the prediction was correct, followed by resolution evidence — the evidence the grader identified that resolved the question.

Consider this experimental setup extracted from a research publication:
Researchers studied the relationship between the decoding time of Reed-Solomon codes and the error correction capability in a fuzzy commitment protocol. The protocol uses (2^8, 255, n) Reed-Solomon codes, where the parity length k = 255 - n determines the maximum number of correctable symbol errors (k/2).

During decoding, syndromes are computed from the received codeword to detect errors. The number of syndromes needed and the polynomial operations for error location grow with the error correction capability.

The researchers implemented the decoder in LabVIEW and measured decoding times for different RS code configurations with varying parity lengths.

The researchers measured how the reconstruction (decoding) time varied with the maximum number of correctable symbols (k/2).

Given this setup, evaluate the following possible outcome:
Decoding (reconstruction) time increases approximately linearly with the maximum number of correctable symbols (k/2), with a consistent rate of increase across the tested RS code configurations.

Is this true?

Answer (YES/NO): YES